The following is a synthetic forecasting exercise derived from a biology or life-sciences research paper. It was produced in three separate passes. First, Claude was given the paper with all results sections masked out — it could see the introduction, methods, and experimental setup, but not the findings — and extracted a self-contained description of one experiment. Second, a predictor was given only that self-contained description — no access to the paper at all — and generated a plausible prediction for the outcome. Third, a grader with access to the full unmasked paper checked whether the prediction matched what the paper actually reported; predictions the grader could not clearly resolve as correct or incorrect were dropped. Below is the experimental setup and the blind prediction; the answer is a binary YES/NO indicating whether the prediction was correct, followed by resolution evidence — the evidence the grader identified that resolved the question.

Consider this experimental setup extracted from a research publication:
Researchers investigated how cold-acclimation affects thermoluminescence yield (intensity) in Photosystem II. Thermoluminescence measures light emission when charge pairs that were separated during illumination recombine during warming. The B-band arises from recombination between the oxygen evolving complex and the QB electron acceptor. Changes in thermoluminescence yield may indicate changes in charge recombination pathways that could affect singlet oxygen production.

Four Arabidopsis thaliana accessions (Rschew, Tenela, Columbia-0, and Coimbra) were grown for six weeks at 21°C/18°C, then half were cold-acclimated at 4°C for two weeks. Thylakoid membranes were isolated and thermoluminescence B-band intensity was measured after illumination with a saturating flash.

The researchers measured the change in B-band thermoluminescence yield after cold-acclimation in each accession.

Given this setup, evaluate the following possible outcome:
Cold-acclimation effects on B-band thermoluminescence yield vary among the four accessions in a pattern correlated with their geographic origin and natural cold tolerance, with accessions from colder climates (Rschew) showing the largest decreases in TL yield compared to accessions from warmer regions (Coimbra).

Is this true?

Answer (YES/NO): NO